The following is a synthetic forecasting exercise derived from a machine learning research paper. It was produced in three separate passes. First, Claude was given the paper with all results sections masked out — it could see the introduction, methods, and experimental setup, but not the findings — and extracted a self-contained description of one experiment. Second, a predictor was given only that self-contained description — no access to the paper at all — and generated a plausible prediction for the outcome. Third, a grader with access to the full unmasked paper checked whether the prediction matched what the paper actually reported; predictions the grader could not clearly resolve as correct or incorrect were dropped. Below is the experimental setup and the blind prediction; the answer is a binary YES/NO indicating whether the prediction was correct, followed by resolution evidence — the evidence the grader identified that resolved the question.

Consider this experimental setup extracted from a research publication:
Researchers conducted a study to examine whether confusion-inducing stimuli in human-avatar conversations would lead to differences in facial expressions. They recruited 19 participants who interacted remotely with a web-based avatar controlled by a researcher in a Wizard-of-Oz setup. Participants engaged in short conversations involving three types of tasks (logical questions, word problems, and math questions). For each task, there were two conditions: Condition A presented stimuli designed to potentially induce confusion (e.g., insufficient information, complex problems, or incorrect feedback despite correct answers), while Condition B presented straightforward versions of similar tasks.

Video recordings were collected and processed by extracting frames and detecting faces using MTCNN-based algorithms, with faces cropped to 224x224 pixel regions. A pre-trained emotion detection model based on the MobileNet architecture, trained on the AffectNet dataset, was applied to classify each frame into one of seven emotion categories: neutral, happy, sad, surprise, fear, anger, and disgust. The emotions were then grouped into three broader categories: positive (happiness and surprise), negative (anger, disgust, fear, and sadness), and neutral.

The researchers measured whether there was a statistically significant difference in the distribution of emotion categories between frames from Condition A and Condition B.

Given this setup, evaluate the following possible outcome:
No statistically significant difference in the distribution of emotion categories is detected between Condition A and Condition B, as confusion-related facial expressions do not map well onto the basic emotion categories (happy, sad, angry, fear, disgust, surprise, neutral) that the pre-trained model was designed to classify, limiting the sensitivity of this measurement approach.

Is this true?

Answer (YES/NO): NO